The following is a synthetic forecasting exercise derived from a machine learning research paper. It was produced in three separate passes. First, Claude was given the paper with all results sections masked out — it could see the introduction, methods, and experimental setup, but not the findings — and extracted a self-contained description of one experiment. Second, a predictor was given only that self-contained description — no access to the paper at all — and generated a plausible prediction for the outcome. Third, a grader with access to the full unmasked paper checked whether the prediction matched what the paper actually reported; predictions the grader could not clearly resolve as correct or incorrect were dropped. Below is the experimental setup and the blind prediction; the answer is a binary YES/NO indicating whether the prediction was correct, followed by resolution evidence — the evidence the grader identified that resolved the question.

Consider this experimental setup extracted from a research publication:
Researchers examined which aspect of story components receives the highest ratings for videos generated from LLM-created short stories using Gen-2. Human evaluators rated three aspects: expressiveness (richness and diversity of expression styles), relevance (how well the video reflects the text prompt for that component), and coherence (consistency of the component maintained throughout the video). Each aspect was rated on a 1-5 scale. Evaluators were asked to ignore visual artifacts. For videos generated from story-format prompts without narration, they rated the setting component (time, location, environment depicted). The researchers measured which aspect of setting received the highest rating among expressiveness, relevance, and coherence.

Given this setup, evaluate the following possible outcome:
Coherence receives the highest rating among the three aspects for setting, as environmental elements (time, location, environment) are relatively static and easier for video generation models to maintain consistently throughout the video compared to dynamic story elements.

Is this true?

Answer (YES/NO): NO